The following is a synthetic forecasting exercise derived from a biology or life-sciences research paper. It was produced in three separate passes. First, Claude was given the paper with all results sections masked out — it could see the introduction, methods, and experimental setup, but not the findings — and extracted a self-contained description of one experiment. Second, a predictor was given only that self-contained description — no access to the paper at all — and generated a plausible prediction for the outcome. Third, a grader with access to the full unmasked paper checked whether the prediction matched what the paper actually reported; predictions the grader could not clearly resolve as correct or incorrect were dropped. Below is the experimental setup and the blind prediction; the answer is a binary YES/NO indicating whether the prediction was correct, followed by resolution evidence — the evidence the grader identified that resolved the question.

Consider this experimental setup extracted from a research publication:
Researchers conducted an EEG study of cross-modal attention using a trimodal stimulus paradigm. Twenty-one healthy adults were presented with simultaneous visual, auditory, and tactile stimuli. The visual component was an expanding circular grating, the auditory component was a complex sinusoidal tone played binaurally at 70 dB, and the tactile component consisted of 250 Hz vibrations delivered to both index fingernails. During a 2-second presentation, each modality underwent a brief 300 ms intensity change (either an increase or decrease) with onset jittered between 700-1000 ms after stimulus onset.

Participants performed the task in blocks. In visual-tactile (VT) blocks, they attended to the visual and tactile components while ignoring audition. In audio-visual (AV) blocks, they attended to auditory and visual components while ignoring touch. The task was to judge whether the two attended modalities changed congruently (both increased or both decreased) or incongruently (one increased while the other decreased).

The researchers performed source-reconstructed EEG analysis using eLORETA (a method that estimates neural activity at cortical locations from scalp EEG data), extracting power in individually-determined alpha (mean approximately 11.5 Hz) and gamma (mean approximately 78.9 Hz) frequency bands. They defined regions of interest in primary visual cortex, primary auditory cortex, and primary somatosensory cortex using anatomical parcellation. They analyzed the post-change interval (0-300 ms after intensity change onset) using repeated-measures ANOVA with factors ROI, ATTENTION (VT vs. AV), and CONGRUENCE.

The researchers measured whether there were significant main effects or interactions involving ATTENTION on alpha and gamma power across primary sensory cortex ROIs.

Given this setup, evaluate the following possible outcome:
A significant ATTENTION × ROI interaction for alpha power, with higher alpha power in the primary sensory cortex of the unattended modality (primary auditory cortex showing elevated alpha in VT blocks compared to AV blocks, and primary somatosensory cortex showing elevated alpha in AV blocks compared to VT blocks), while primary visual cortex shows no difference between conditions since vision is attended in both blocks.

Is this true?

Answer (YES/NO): NO